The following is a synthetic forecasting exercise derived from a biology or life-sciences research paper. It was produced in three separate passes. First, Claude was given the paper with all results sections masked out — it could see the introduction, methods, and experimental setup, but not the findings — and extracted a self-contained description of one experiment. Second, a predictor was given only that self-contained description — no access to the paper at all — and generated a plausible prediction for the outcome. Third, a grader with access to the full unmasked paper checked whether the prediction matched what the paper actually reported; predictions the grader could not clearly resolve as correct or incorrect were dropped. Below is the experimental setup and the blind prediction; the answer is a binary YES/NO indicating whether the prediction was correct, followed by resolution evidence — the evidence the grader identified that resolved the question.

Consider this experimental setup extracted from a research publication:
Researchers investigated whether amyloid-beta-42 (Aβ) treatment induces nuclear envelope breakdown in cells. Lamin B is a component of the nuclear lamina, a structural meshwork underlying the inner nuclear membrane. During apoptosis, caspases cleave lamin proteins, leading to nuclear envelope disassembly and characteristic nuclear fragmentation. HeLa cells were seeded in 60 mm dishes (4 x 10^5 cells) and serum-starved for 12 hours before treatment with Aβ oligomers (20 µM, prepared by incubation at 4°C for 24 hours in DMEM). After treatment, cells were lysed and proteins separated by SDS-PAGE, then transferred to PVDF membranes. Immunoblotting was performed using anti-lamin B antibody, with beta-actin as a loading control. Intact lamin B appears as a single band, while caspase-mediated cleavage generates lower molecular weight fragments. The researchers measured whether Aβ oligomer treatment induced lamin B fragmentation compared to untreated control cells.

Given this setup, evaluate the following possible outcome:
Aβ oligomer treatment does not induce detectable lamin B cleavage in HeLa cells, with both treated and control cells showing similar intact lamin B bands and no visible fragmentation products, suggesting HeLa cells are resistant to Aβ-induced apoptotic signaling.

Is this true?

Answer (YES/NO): NO